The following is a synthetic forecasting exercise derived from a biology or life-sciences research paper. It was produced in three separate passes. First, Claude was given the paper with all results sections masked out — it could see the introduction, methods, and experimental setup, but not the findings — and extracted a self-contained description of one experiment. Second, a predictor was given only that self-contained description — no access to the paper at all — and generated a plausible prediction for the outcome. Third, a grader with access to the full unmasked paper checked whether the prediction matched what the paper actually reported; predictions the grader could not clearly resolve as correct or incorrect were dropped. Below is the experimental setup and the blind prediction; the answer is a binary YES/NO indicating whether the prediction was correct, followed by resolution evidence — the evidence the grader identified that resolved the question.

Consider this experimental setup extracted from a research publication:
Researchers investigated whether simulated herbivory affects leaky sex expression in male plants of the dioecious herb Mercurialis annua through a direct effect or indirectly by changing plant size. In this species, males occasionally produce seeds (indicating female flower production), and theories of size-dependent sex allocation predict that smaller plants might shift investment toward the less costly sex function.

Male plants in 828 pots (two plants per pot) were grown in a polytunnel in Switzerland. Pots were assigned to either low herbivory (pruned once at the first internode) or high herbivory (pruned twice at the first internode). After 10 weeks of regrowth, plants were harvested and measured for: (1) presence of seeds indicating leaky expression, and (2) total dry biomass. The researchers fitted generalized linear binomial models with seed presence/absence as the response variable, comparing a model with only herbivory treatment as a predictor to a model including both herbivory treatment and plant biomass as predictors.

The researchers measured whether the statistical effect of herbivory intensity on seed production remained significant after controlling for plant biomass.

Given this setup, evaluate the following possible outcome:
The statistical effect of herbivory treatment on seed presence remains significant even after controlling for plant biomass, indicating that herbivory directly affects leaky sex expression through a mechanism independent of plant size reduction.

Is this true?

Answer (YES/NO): YES